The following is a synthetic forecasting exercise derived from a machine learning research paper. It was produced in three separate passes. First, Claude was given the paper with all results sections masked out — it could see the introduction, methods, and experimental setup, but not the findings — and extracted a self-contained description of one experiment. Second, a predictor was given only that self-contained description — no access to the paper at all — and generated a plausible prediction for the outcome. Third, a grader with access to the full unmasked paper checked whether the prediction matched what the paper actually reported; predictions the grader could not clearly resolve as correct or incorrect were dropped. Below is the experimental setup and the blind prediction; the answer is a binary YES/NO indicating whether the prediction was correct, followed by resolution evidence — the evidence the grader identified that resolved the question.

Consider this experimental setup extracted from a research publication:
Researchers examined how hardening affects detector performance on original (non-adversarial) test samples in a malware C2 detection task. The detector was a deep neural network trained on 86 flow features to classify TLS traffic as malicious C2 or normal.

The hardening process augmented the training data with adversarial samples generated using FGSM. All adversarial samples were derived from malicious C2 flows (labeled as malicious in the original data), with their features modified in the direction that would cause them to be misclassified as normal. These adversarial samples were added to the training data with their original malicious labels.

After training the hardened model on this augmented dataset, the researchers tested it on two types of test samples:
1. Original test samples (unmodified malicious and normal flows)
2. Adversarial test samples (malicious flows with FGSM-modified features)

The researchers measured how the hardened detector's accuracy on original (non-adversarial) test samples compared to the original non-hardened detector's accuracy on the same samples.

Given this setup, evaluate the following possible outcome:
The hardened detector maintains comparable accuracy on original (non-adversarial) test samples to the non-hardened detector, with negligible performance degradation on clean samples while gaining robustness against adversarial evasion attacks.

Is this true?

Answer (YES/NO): YES